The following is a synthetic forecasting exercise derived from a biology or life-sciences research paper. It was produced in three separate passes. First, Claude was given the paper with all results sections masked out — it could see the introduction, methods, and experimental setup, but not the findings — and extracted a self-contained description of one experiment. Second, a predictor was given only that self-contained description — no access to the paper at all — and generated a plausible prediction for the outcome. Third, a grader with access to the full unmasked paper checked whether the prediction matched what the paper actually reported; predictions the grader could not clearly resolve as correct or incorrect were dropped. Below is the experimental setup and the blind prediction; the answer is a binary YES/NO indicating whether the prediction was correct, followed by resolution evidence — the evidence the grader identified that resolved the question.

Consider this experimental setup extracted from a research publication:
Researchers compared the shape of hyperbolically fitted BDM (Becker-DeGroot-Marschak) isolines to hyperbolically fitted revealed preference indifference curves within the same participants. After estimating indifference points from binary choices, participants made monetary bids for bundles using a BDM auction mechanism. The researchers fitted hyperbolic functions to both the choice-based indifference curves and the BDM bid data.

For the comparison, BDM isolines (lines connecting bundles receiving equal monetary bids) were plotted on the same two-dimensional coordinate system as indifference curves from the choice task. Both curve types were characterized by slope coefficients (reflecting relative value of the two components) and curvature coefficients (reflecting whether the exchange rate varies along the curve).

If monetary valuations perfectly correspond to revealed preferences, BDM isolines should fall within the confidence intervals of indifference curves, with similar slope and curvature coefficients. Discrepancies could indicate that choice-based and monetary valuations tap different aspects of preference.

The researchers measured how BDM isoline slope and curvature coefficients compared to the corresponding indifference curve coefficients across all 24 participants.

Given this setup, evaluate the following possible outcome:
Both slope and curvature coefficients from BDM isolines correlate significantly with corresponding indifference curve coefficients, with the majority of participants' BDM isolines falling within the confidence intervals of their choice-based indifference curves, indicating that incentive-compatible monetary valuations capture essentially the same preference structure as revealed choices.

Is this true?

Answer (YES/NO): YES